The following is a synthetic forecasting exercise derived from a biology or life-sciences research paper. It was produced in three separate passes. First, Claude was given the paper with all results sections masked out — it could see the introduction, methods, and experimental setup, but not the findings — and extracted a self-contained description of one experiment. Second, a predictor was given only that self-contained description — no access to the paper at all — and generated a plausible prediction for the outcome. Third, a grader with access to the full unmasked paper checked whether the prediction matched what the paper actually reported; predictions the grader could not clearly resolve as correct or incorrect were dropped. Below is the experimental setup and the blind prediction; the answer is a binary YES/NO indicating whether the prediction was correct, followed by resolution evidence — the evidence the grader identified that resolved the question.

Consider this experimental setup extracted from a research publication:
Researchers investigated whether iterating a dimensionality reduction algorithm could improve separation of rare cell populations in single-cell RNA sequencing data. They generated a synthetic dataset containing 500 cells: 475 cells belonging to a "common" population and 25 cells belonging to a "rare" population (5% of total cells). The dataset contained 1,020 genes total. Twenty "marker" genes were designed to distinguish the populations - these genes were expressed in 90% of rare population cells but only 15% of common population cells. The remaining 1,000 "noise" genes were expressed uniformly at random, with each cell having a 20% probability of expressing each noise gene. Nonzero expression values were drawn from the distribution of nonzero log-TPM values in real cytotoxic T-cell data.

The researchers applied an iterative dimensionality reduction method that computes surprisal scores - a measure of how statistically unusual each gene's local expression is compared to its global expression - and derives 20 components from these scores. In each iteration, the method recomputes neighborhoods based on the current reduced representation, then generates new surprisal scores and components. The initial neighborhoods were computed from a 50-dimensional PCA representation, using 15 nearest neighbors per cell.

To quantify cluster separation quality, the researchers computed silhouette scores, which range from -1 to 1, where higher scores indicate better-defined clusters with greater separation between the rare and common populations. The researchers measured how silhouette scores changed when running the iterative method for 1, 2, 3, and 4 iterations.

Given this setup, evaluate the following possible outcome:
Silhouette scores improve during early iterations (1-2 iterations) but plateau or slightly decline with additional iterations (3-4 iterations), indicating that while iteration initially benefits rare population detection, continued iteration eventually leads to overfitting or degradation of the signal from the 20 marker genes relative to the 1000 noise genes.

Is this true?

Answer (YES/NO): NO